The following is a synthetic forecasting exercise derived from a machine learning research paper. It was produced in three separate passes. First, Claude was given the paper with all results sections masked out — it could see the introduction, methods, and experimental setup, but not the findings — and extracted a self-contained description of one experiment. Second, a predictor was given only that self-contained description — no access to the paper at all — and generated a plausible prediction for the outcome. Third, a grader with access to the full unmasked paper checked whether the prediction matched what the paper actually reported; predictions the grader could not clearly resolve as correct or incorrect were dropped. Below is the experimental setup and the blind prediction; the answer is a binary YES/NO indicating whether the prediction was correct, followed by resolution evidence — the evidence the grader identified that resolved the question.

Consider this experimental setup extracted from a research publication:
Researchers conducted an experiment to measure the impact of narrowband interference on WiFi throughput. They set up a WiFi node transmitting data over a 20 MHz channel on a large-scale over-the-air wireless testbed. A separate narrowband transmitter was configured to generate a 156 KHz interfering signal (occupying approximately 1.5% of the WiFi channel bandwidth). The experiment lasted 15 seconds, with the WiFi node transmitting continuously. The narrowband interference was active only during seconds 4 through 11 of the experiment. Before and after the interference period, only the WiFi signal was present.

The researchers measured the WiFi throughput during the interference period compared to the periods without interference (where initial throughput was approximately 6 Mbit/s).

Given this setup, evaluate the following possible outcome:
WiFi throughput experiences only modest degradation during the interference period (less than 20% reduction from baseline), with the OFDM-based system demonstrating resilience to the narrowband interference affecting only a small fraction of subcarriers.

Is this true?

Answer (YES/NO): NO